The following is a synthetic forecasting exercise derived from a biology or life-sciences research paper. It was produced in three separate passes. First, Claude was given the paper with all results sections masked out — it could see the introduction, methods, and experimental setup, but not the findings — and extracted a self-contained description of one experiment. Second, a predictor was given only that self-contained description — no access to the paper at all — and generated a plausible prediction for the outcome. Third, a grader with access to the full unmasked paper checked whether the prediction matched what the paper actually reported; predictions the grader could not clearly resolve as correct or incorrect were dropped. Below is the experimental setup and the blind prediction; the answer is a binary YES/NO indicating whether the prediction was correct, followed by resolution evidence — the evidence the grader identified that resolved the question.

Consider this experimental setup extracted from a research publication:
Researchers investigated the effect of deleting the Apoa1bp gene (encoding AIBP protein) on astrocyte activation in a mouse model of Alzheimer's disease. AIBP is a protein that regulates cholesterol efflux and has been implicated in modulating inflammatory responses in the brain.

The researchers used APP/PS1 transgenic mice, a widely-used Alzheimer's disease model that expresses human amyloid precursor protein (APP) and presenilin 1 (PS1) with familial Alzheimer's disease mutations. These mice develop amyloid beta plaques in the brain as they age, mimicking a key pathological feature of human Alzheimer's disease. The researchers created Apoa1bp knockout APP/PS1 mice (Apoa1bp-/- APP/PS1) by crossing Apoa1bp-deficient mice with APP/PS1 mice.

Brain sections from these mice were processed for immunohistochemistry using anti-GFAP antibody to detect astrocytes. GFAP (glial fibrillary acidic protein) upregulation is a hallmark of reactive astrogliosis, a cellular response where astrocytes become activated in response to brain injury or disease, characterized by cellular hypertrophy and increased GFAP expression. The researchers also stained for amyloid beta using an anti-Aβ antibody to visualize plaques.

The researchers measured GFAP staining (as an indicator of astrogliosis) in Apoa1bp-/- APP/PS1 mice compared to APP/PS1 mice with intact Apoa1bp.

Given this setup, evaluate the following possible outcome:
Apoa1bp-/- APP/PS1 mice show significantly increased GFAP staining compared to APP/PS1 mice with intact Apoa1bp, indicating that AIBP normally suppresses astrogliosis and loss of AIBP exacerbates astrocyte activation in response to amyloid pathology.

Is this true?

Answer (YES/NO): YES